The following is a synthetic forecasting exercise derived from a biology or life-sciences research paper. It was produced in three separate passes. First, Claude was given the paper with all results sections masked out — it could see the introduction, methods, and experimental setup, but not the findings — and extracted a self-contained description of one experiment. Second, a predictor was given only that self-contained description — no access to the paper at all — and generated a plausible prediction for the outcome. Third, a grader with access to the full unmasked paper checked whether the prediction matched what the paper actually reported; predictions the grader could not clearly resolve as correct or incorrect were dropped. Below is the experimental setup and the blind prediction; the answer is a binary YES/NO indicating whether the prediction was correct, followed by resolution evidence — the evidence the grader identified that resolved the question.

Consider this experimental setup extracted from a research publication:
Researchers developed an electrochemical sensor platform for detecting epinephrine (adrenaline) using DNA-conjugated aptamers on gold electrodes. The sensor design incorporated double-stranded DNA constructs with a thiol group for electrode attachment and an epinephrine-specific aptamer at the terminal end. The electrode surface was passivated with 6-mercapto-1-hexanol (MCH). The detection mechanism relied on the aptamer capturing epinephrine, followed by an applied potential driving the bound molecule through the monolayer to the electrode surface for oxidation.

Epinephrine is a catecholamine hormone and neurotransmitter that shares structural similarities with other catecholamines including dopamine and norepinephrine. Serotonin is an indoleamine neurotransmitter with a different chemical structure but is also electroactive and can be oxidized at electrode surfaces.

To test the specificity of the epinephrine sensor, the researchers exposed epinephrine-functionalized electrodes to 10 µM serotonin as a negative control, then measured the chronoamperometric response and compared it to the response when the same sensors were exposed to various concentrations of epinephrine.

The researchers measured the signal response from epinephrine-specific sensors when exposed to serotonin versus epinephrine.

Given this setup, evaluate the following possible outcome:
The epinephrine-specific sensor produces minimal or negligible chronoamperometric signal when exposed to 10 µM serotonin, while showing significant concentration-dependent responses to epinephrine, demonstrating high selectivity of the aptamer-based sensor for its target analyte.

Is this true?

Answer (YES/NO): NO